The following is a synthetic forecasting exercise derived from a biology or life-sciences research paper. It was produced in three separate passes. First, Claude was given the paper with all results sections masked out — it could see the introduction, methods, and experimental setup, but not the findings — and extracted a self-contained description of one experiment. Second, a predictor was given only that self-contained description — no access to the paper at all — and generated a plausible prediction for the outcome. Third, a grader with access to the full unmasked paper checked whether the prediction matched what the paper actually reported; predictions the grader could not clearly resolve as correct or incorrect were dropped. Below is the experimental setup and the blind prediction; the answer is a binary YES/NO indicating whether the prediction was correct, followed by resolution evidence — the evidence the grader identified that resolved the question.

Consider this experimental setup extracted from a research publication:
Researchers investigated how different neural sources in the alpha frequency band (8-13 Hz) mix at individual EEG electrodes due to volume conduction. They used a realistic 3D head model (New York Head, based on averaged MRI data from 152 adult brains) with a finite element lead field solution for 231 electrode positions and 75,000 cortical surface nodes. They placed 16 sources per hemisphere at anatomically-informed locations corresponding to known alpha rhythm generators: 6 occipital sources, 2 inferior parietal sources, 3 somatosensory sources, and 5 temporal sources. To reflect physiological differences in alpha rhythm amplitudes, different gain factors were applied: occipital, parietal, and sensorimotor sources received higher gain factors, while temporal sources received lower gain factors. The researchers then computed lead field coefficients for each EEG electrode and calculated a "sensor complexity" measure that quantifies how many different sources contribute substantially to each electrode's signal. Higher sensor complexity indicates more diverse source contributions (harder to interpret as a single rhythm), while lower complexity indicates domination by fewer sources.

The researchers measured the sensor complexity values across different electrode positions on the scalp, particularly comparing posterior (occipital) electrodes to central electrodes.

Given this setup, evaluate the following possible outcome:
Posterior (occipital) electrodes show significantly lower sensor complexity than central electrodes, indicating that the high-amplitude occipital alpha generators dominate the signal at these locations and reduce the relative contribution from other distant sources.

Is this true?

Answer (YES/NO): YES